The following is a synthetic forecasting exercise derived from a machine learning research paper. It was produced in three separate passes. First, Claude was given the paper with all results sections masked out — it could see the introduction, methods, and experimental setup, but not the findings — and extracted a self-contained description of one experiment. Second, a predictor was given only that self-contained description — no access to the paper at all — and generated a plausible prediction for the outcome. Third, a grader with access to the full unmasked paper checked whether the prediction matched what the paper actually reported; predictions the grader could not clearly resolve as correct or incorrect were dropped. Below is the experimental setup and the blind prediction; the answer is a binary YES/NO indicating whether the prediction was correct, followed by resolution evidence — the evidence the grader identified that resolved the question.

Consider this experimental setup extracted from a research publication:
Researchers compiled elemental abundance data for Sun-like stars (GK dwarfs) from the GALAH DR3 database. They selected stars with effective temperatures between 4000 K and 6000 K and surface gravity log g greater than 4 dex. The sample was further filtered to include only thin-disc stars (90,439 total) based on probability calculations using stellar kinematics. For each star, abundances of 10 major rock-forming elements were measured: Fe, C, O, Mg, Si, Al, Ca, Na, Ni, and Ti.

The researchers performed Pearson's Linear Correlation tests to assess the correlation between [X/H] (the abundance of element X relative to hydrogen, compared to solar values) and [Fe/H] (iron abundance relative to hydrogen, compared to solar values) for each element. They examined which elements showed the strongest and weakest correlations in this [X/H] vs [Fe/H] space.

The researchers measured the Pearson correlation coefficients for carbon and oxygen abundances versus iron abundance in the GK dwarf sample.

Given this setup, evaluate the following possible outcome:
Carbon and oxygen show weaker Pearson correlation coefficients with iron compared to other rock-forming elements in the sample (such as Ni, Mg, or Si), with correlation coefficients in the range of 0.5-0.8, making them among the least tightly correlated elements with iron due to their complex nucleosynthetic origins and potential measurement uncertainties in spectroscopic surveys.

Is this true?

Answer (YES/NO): NO